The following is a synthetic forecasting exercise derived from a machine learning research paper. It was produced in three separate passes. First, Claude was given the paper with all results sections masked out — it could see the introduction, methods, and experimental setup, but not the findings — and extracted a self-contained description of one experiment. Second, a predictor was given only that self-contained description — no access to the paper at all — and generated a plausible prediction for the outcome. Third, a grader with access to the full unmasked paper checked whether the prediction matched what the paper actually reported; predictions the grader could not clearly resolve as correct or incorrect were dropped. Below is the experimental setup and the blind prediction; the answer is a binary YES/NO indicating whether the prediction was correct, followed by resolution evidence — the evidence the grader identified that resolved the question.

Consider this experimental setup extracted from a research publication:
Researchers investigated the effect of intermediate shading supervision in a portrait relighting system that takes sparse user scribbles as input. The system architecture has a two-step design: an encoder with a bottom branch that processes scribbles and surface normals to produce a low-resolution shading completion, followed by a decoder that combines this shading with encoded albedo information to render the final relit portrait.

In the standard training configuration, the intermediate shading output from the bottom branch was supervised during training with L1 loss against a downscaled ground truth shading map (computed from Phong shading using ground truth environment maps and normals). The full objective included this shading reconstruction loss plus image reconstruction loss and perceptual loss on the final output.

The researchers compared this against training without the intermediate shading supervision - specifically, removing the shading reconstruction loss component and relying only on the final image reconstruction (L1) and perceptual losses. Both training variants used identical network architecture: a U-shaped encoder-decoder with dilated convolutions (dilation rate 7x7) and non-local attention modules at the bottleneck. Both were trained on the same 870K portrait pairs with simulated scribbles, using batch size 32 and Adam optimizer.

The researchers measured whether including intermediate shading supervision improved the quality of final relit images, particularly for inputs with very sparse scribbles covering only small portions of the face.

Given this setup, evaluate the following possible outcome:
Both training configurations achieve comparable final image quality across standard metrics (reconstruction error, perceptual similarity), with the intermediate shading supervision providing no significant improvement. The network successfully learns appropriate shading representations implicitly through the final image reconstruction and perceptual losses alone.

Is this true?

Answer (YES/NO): NO